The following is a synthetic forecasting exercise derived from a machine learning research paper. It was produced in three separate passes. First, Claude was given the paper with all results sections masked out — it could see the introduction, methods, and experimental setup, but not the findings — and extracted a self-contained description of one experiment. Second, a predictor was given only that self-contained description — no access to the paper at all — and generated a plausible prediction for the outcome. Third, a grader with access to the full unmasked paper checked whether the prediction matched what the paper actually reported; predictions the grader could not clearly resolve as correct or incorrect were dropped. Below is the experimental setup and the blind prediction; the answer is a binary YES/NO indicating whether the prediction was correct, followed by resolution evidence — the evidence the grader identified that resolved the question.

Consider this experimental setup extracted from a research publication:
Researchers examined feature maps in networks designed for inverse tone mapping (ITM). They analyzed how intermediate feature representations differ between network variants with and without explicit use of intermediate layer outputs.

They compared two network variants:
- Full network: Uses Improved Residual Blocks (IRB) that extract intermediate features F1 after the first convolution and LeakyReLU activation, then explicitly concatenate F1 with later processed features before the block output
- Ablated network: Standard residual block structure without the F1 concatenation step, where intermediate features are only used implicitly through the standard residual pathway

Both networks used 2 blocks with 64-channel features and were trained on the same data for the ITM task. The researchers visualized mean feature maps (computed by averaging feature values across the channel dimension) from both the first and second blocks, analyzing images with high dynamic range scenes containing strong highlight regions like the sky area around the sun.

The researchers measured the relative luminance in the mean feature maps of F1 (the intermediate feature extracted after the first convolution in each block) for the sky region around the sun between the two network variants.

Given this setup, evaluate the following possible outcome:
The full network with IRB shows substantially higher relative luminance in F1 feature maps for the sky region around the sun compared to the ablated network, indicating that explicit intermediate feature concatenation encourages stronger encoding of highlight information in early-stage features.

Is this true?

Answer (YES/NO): YES